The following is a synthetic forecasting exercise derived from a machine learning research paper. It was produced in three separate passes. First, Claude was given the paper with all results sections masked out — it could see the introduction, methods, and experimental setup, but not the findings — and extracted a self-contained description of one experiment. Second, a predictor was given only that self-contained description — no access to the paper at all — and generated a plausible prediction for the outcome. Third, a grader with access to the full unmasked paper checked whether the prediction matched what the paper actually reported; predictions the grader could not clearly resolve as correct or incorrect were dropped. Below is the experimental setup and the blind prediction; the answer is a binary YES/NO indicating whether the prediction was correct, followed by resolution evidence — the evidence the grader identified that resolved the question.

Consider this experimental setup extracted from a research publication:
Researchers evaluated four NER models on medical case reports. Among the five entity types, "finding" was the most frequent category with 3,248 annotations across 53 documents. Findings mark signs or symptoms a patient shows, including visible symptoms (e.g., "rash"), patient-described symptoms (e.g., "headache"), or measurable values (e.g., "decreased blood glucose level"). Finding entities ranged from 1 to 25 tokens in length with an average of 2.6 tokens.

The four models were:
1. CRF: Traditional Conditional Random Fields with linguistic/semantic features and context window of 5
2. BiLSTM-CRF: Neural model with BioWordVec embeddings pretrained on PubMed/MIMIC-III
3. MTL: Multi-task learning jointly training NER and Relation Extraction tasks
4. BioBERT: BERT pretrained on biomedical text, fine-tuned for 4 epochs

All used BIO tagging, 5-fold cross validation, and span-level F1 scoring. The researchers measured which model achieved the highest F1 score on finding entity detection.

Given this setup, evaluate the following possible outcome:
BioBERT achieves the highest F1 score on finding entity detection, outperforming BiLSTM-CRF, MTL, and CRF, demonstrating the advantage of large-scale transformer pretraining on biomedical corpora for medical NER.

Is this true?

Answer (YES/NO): NO